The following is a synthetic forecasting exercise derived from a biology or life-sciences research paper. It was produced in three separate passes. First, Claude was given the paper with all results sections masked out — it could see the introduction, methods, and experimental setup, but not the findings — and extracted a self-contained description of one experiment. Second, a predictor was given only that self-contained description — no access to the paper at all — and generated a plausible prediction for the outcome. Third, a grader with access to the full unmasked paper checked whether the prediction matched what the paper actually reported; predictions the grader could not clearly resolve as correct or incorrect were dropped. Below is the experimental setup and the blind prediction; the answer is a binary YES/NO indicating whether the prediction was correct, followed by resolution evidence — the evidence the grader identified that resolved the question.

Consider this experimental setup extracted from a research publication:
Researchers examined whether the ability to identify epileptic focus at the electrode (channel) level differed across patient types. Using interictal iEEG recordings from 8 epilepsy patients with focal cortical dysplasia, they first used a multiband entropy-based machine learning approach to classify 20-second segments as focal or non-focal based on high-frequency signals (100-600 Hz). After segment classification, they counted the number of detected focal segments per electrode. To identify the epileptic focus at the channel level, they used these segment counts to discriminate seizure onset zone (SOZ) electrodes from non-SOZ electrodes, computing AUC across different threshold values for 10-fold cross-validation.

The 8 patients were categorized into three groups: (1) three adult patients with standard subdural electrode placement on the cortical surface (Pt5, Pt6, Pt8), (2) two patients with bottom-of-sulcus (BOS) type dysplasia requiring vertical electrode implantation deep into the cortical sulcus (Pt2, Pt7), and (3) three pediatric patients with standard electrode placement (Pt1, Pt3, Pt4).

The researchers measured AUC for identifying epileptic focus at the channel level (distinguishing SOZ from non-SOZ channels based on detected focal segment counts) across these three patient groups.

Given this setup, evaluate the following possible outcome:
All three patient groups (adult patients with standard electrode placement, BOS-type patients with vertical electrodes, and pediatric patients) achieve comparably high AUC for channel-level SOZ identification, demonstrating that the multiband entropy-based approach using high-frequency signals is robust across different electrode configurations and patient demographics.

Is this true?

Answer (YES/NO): NO